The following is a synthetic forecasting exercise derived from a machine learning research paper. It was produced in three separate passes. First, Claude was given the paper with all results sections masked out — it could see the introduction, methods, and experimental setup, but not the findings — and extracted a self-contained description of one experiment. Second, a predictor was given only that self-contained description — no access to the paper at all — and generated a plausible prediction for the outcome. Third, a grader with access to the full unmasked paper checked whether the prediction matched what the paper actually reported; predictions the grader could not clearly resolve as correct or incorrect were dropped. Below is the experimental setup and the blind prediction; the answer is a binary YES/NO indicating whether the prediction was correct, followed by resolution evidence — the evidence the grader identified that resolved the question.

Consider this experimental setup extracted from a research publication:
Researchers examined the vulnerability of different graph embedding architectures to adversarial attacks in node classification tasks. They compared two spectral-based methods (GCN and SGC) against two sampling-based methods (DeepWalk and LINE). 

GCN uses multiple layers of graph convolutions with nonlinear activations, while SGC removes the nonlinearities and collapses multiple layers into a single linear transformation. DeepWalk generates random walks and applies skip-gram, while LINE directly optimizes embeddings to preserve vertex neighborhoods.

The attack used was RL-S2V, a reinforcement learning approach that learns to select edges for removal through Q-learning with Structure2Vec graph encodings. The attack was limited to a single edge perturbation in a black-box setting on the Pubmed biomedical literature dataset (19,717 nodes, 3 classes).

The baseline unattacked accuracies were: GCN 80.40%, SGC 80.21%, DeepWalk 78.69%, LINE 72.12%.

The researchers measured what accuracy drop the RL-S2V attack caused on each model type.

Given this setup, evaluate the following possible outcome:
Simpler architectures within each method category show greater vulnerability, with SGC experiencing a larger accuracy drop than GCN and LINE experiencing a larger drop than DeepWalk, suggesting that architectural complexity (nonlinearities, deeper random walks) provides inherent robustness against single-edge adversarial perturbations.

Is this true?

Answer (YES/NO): NO